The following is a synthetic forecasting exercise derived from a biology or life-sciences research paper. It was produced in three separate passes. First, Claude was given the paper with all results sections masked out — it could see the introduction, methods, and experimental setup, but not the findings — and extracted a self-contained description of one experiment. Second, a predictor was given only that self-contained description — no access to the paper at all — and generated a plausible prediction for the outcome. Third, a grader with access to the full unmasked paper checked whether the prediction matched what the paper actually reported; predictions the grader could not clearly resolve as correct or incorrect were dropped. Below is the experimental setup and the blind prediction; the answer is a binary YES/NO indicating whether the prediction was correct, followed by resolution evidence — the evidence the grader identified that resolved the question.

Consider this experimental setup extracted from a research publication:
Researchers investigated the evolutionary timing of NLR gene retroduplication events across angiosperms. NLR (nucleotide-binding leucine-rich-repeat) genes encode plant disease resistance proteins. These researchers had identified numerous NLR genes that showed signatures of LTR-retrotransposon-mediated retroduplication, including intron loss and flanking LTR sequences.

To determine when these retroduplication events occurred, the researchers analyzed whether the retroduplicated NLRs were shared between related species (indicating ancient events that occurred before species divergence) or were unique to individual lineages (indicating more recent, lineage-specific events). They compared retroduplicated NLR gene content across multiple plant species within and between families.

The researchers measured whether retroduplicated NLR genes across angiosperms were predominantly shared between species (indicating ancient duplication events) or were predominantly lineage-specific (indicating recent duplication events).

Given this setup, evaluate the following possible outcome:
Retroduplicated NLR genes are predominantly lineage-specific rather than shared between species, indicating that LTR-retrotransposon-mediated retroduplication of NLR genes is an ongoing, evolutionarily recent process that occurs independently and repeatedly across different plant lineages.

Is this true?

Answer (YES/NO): YES